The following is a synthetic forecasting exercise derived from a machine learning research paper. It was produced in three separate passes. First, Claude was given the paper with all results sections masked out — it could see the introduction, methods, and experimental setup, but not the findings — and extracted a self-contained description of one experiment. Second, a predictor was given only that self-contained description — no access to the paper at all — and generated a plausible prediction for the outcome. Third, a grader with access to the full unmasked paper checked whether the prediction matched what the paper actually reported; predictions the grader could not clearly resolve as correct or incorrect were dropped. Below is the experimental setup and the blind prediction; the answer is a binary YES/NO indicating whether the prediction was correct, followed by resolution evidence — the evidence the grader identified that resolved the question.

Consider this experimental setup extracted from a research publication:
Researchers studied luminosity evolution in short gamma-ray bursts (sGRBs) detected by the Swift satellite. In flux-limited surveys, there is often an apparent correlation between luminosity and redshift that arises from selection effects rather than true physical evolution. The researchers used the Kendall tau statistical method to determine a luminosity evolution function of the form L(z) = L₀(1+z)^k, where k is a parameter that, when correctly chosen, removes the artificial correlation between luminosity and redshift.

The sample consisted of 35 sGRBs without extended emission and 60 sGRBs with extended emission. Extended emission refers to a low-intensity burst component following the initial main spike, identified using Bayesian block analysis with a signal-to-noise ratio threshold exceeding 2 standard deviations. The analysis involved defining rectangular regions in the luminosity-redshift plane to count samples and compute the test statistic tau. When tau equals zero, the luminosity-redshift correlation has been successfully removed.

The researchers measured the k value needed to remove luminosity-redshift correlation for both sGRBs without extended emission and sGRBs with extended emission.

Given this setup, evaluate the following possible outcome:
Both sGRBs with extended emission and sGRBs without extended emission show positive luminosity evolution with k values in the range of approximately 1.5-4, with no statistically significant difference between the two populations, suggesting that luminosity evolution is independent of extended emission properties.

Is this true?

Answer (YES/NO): YES